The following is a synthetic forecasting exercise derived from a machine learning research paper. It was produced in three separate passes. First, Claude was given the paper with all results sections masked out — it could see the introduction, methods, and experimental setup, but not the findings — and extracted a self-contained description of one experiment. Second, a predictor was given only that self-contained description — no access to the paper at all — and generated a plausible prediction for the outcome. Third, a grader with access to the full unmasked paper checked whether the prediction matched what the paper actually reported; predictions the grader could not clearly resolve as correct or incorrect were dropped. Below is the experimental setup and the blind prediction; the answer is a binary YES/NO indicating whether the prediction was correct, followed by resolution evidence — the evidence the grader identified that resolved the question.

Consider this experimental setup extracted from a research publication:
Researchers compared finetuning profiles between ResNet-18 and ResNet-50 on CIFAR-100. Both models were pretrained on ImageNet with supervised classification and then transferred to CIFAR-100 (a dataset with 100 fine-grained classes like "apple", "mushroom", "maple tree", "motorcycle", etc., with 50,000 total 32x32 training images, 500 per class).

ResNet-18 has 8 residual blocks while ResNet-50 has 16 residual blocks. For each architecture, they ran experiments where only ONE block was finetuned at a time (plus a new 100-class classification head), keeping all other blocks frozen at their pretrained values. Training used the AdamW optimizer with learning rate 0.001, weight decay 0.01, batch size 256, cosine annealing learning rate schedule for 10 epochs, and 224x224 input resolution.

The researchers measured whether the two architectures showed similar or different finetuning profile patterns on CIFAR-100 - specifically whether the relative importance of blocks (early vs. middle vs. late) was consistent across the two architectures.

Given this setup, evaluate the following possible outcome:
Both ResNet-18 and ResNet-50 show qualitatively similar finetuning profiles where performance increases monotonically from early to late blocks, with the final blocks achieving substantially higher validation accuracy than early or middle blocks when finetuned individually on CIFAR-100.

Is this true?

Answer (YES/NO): NO